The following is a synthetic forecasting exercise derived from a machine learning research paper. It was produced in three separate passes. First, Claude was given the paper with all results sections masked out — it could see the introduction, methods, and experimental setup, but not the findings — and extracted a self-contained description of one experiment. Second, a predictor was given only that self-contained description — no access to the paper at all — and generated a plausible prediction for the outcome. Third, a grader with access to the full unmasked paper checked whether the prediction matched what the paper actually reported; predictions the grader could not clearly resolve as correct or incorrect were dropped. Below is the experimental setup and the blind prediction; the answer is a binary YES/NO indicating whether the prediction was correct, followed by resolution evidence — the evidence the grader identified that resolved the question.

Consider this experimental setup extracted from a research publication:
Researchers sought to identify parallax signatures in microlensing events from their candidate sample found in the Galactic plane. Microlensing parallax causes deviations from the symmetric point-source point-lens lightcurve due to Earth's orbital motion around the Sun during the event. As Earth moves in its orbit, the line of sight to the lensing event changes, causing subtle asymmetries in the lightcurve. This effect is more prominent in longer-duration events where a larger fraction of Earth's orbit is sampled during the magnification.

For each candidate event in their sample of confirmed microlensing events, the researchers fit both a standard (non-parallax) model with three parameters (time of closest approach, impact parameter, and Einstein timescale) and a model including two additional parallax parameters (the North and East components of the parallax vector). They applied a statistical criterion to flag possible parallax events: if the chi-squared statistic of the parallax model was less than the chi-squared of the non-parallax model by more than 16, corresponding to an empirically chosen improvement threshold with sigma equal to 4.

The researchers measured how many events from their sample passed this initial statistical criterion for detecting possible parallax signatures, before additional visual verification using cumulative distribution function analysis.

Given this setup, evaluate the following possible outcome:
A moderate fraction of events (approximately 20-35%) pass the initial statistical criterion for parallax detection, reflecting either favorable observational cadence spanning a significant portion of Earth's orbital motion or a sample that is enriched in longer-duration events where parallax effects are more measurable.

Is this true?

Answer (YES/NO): YES